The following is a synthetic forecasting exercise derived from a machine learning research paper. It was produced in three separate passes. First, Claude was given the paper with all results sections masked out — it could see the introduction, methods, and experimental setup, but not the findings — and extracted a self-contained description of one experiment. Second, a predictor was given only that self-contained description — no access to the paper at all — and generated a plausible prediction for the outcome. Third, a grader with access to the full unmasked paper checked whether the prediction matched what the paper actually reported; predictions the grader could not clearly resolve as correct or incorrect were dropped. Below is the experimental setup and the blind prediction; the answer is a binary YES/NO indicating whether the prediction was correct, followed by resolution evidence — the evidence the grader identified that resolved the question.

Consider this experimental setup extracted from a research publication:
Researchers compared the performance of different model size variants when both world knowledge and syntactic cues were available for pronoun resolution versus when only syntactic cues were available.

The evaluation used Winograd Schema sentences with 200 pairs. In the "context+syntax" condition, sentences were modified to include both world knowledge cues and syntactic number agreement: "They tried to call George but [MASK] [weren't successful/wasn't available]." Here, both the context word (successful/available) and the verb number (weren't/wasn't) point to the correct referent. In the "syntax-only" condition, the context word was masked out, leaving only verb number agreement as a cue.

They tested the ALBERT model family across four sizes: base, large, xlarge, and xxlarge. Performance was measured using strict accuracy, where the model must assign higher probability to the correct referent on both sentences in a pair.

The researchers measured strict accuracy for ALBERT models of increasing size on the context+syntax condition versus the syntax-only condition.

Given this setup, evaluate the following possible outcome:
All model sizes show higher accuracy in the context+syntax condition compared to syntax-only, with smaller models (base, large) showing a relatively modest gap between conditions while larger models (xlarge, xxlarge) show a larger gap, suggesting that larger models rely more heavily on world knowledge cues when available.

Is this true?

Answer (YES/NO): NO